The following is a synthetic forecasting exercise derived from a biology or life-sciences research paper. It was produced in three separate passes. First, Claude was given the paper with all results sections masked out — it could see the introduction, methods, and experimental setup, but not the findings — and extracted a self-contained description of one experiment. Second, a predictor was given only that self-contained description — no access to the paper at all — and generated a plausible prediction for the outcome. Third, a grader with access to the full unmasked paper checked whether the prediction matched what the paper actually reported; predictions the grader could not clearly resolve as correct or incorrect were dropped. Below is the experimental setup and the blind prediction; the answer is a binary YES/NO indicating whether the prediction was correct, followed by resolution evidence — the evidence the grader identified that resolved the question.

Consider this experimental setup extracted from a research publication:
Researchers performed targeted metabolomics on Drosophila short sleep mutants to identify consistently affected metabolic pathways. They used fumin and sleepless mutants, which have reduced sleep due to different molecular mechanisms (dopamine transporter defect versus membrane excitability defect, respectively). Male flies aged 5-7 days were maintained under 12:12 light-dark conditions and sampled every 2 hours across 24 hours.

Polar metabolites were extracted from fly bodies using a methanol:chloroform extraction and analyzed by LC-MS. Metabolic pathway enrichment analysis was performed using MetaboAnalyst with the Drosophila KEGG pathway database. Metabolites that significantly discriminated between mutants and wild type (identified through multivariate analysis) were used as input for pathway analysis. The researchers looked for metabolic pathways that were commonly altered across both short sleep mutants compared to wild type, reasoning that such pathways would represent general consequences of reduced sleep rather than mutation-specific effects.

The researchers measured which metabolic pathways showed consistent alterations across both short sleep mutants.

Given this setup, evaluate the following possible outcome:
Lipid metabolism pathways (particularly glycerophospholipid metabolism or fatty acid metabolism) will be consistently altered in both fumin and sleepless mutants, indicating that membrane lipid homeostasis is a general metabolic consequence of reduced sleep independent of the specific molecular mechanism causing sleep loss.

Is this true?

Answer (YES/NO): NO